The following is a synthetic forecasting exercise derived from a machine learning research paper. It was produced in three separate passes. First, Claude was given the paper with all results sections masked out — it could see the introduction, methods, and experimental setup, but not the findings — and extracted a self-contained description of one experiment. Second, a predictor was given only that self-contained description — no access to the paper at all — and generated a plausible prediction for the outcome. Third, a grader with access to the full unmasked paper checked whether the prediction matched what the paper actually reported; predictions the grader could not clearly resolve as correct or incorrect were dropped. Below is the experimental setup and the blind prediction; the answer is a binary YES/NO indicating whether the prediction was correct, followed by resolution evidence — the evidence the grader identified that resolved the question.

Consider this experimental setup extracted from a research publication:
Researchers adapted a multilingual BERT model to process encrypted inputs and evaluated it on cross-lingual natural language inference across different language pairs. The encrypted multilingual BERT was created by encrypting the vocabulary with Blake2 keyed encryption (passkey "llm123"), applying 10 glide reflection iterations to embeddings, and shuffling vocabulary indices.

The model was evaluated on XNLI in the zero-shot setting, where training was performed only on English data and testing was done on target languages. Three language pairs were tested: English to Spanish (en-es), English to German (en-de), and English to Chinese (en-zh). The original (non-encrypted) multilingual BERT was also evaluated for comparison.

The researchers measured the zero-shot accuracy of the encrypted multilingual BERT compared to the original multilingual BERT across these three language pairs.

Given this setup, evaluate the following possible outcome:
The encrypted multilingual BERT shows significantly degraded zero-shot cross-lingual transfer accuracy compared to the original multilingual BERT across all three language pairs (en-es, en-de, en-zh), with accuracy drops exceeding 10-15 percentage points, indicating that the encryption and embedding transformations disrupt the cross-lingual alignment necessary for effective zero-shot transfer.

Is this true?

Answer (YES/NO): NO